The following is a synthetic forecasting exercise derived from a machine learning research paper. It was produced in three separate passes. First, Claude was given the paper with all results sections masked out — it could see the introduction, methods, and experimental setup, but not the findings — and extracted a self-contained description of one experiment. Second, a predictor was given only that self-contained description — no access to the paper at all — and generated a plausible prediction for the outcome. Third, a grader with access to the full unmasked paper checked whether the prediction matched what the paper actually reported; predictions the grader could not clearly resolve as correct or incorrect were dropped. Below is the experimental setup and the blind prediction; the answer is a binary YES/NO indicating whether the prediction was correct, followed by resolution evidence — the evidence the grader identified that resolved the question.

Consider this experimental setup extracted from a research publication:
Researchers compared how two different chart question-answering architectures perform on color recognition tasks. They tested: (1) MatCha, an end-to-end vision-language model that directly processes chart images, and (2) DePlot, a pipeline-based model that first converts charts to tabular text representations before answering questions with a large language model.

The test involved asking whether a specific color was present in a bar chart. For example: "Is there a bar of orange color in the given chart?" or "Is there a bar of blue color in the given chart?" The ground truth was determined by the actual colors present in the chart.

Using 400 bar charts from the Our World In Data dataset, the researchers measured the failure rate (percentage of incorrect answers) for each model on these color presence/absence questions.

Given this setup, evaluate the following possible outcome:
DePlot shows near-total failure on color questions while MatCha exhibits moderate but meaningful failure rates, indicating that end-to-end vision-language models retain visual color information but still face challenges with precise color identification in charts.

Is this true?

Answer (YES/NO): NO